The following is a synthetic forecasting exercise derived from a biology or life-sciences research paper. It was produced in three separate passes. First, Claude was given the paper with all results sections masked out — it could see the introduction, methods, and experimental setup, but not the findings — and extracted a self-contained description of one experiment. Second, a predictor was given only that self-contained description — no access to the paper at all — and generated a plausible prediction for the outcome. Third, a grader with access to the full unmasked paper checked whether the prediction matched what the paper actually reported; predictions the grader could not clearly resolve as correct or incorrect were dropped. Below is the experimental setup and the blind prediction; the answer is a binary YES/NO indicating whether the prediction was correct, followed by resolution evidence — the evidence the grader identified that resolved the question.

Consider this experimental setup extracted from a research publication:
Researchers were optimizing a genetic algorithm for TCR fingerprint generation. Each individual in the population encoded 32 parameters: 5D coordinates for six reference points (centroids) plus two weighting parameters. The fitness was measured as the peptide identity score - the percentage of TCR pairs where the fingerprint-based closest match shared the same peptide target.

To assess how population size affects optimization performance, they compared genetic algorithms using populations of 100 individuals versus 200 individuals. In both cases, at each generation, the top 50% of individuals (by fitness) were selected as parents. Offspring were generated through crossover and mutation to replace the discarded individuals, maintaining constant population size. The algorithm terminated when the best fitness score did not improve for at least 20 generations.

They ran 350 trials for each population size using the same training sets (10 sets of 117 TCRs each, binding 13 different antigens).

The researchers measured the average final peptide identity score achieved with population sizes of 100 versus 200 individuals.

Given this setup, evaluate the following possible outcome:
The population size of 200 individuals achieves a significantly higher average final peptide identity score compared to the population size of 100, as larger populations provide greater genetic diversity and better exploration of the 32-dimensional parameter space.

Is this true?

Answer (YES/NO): YES